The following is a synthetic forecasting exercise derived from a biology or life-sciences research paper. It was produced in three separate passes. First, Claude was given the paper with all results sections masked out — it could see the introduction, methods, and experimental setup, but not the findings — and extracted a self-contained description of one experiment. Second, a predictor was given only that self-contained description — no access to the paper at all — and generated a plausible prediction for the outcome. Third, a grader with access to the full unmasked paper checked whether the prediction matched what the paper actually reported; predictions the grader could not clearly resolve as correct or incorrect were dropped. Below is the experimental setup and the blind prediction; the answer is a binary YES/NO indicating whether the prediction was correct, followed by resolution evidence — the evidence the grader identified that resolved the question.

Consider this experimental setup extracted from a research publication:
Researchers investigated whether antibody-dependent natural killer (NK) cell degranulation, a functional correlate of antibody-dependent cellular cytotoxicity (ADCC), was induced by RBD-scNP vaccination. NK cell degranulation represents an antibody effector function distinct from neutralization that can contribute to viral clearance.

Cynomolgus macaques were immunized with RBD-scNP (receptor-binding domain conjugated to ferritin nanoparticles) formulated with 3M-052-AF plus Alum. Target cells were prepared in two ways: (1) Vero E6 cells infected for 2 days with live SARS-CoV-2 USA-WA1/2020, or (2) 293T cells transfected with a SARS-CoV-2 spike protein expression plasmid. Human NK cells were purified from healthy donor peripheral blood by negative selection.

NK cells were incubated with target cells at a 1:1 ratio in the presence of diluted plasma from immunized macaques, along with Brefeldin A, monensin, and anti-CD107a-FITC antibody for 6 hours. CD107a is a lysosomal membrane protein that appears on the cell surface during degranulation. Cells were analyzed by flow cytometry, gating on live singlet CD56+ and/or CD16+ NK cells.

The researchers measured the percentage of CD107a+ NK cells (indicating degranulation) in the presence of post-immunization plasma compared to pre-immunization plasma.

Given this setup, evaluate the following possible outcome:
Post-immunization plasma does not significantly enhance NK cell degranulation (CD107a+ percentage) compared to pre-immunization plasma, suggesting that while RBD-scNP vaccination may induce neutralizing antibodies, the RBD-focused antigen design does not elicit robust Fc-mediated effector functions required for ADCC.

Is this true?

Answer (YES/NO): NO